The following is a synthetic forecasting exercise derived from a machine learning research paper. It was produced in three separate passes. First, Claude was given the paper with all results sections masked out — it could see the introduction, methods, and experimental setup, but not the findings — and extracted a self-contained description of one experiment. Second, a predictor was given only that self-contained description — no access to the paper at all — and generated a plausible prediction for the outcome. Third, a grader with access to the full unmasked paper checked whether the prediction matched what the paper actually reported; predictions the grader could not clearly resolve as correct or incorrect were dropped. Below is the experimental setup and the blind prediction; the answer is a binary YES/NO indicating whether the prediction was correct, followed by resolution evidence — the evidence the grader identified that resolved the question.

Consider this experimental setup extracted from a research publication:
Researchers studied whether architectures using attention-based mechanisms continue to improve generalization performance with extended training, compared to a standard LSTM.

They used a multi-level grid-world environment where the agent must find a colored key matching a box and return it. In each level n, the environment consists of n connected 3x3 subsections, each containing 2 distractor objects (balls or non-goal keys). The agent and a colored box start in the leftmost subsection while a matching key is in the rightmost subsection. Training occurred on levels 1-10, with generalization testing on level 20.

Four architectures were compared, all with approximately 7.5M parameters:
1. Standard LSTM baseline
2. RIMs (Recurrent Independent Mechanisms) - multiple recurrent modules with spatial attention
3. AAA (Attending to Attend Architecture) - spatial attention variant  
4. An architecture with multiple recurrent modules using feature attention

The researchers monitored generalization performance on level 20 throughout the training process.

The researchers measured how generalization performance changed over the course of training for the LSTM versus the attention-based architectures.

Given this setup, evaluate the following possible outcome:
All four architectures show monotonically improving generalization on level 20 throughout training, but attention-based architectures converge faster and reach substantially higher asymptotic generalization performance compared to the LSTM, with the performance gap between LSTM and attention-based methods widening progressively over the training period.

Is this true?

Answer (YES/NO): NO